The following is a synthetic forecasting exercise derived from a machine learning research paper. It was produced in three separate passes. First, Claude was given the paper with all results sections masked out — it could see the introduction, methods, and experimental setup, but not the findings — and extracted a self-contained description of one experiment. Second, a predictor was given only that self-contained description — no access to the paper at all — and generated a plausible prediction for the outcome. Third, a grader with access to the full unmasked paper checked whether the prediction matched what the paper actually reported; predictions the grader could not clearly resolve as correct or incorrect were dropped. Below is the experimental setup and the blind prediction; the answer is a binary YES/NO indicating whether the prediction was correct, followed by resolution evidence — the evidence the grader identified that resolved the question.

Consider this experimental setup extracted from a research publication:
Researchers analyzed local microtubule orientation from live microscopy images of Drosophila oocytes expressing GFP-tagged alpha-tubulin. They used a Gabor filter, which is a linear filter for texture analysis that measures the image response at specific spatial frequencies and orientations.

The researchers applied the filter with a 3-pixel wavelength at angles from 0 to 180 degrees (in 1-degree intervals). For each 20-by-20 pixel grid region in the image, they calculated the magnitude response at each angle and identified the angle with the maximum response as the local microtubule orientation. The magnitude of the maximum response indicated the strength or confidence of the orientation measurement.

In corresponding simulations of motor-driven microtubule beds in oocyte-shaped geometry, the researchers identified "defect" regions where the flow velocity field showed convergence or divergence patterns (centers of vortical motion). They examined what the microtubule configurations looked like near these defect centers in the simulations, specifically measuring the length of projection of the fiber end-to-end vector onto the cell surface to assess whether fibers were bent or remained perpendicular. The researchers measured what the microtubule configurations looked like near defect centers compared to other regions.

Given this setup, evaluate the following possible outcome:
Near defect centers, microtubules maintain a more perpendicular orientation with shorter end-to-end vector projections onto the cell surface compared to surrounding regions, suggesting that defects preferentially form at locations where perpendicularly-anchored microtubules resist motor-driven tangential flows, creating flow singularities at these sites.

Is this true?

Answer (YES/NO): YES